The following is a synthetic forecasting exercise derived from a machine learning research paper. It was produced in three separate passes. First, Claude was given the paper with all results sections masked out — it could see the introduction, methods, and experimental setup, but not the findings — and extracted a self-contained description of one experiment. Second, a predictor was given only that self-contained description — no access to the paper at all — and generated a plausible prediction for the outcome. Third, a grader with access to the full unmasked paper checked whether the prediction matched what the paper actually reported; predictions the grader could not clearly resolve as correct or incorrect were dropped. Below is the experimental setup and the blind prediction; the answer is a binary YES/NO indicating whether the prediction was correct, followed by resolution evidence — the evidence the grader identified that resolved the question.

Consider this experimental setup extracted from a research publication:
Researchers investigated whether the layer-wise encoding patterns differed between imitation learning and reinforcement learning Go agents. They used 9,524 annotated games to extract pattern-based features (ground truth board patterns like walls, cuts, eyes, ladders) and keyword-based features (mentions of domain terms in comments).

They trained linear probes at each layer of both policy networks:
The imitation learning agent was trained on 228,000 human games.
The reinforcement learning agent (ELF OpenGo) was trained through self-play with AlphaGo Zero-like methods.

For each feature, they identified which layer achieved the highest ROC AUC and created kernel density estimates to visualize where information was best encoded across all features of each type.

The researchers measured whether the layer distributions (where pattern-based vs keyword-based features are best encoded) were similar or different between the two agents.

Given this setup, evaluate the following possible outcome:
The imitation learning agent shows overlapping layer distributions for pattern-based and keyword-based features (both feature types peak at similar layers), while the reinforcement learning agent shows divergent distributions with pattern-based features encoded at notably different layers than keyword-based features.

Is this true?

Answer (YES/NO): NO